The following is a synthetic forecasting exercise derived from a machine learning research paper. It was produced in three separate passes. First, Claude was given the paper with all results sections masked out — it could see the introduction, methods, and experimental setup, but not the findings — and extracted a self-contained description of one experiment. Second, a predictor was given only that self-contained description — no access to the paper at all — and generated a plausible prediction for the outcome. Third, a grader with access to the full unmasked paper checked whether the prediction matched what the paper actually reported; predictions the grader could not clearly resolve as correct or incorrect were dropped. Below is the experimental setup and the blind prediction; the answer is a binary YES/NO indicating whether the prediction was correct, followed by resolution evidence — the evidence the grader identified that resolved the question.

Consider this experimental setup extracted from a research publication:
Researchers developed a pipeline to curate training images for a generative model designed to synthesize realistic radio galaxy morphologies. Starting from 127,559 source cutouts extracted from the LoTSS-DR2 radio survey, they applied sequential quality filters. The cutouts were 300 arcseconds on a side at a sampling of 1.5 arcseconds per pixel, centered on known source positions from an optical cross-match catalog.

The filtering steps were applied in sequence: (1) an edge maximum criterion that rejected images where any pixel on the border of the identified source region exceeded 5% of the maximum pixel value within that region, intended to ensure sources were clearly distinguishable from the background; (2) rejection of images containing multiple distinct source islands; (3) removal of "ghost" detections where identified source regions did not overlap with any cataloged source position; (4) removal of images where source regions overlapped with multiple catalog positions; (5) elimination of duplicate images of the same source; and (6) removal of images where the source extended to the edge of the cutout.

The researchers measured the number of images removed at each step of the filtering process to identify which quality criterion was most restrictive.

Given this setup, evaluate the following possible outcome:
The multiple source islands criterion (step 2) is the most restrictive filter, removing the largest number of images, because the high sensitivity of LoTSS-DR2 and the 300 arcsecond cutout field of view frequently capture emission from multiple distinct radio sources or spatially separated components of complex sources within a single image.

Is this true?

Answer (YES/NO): NO